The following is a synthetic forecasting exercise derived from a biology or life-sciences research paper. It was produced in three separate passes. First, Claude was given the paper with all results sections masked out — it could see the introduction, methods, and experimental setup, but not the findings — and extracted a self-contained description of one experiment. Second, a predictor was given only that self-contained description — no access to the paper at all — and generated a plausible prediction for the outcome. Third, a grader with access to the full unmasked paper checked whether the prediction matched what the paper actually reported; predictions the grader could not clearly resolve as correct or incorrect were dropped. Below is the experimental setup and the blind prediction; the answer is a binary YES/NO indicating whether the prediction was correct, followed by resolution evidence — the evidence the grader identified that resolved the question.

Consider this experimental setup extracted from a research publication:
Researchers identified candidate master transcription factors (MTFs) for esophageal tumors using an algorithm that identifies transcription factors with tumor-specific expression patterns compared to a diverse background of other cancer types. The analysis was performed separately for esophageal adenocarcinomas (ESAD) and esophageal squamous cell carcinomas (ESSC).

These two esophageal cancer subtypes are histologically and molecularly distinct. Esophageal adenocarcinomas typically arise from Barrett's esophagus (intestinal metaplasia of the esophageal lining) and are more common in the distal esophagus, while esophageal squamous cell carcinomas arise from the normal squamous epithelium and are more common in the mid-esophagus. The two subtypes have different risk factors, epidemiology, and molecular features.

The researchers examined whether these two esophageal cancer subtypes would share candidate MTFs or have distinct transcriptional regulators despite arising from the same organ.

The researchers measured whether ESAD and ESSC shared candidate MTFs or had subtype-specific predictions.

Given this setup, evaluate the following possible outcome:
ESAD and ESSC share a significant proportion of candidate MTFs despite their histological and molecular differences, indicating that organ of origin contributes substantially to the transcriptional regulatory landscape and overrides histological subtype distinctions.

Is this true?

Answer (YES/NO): NO